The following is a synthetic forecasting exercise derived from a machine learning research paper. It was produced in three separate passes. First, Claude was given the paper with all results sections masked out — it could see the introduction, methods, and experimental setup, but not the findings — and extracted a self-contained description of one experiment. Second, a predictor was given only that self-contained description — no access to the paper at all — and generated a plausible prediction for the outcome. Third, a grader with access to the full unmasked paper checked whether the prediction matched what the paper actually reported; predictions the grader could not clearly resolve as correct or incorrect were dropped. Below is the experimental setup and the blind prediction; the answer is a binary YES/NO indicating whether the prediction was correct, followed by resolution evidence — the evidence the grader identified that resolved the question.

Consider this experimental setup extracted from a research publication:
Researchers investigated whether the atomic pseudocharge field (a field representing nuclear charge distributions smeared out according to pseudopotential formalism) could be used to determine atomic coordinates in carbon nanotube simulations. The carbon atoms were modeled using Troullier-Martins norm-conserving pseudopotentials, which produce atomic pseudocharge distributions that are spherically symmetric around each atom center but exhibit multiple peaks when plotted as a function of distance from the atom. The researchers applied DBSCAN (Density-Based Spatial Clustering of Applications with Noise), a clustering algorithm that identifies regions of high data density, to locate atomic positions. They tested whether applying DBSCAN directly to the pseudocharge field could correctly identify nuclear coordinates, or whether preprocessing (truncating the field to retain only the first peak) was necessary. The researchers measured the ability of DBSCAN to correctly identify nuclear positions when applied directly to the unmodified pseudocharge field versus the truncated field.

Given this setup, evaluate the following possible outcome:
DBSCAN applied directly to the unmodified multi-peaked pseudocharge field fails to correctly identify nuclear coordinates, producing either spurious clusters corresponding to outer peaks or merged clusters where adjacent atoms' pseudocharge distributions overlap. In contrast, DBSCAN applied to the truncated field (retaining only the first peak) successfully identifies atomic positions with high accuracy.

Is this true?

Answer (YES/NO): YES